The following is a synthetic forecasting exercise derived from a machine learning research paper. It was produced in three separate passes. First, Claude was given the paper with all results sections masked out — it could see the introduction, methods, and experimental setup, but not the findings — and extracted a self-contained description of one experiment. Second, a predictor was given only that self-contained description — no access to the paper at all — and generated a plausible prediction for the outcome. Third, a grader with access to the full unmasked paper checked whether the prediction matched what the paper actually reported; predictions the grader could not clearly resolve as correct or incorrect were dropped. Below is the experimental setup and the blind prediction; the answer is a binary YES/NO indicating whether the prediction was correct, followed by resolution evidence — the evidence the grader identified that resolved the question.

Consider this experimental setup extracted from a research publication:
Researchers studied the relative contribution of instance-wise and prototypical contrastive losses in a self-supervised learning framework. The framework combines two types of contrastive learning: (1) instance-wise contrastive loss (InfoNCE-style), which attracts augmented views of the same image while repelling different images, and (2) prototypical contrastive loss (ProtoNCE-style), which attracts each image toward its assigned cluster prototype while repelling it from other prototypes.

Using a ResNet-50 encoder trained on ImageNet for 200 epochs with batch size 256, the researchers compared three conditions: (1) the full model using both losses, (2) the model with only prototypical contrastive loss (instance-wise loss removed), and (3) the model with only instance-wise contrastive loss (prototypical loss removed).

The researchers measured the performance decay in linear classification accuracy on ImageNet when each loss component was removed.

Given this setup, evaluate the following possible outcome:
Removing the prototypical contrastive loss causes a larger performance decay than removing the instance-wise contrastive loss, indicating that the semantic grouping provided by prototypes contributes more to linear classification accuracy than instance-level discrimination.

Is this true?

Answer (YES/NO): NO